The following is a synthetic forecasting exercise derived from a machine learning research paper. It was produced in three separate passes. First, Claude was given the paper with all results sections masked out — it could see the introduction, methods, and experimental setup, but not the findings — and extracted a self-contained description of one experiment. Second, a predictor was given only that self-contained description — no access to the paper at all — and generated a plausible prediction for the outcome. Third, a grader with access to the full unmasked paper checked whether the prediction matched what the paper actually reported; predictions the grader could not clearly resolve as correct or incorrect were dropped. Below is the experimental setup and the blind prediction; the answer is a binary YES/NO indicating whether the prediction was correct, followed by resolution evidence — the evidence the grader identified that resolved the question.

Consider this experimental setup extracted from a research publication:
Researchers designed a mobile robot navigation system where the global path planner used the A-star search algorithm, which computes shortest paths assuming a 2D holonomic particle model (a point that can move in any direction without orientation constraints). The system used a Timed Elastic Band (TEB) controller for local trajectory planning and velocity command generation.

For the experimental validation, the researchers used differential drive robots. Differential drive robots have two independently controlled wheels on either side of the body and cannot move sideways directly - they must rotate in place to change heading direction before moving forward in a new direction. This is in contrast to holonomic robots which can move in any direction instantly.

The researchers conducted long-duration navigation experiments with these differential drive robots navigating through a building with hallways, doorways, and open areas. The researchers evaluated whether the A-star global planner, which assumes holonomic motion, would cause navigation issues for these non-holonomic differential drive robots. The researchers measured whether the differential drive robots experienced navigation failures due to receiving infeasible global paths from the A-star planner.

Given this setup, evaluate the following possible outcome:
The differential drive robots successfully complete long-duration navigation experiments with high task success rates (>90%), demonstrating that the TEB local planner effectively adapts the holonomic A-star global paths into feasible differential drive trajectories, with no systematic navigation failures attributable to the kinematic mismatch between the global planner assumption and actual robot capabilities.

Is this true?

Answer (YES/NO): YES